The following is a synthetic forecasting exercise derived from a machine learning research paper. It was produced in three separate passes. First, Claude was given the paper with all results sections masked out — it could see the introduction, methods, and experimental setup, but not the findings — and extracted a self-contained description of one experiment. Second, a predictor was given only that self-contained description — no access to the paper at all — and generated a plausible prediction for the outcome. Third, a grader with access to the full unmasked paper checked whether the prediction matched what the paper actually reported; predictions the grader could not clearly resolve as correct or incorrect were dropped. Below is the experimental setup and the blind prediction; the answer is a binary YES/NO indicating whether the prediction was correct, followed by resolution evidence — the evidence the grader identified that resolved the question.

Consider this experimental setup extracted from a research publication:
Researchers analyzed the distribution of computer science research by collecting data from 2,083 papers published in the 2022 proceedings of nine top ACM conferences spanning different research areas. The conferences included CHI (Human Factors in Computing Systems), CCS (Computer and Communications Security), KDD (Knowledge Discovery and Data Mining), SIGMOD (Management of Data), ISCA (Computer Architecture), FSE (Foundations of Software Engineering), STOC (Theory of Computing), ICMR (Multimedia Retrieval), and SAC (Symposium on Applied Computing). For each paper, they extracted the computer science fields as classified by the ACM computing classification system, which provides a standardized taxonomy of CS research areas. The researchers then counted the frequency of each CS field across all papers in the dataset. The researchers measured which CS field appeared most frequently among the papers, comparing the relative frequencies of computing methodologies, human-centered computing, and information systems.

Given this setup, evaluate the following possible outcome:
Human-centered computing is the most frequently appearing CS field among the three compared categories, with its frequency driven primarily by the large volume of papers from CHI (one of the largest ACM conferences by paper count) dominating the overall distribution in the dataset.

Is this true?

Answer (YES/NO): NO